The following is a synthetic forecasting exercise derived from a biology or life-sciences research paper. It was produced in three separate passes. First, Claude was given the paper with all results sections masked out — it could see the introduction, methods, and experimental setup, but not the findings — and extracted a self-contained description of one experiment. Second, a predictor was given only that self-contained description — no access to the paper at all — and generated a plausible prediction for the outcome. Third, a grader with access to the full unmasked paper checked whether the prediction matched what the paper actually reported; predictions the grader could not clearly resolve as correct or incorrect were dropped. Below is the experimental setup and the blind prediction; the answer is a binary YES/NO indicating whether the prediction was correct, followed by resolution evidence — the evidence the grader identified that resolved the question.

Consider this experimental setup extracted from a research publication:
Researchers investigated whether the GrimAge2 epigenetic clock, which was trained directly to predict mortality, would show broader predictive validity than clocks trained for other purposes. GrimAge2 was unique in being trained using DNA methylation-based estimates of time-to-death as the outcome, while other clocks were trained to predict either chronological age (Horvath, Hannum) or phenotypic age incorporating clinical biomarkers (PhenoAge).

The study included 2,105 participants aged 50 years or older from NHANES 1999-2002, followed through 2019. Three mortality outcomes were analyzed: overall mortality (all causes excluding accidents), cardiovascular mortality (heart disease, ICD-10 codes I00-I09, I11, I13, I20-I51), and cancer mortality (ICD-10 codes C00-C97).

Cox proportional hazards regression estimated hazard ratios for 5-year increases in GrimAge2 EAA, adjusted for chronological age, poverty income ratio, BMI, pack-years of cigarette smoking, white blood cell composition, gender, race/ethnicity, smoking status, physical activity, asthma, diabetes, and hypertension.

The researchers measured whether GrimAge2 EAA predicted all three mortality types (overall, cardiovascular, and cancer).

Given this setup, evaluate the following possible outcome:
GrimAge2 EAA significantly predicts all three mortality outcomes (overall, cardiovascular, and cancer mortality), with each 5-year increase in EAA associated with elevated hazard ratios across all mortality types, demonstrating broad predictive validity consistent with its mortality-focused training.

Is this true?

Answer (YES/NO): NO